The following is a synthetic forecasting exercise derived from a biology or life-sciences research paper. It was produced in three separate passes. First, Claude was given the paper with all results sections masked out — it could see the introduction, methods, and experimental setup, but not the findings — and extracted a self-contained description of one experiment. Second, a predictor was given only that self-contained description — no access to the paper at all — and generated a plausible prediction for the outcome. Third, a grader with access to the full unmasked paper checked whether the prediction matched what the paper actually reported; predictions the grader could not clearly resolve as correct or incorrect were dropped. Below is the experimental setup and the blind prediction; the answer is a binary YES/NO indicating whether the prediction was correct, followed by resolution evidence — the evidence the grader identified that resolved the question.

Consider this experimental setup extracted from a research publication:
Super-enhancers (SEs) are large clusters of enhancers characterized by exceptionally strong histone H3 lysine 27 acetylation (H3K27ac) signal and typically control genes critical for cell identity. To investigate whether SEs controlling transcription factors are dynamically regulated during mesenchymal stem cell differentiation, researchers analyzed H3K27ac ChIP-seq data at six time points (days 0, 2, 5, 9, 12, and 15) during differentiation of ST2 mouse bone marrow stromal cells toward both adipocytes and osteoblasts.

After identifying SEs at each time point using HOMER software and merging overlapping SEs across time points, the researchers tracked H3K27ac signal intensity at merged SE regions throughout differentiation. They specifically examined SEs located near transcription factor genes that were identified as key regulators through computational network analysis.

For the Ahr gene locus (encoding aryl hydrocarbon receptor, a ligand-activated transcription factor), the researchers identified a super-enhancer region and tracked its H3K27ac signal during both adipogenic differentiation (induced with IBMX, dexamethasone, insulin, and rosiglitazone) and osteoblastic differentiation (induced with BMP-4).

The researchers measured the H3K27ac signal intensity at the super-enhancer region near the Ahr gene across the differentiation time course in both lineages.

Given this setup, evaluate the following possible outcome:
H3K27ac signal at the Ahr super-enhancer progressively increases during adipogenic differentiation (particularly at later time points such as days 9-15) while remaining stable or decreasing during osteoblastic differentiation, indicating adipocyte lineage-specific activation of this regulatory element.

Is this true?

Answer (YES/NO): NO